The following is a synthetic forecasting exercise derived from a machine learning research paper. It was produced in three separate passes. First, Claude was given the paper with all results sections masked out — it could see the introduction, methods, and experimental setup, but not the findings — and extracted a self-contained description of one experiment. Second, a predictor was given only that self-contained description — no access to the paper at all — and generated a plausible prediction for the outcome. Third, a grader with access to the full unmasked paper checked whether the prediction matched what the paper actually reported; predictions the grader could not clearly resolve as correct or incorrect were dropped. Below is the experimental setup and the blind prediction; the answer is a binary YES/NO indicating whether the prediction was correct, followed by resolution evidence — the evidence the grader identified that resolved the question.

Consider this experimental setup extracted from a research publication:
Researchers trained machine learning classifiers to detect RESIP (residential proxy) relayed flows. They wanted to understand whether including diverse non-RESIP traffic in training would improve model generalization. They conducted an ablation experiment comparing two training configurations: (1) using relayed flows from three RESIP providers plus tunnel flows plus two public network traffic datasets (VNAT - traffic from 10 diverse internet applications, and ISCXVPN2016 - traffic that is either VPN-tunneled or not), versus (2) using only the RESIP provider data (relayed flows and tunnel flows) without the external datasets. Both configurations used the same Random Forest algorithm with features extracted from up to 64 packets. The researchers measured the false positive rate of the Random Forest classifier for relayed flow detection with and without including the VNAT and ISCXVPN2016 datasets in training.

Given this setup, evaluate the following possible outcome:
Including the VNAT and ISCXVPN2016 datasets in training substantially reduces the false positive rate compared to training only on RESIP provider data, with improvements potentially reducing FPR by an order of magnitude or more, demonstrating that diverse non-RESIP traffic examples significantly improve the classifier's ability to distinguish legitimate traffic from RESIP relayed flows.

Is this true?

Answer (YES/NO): NO